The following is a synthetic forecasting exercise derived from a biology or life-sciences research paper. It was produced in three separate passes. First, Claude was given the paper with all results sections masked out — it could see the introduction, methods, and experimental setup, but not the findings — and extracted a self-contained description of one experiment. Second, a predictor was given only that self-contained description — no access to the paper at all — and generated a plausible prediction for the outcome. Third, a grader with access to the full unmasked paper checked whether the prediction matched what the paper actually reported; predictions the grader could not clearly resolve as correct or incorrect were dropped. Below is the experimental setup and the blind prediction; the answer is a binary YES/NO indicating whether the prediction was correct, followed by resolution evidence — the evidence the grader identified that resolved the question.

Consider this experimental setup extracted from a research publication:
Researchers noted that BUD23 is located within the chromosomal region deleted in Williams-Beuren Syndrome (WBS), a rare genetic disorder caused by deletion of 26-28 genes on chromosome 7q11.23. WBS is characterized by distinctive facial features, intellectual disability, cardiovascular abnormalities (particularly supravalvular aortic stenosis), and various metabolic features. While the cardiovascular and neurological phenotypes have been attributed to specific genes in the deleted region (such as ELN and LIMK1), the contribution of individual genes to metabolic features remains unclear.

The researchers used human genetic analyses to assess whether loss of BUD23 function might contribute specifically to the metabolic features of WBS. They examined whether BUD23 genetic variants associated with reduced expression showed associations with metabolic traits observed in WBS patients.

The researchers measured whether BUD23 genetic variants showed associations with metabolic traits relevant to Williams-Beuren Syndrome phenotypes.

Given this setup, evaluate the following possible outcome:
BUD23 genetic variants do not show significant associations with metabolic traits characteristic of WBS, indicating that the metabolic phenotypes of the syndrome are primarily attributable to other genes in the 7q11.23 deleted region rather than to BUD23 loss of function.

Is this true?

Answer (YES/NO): NO